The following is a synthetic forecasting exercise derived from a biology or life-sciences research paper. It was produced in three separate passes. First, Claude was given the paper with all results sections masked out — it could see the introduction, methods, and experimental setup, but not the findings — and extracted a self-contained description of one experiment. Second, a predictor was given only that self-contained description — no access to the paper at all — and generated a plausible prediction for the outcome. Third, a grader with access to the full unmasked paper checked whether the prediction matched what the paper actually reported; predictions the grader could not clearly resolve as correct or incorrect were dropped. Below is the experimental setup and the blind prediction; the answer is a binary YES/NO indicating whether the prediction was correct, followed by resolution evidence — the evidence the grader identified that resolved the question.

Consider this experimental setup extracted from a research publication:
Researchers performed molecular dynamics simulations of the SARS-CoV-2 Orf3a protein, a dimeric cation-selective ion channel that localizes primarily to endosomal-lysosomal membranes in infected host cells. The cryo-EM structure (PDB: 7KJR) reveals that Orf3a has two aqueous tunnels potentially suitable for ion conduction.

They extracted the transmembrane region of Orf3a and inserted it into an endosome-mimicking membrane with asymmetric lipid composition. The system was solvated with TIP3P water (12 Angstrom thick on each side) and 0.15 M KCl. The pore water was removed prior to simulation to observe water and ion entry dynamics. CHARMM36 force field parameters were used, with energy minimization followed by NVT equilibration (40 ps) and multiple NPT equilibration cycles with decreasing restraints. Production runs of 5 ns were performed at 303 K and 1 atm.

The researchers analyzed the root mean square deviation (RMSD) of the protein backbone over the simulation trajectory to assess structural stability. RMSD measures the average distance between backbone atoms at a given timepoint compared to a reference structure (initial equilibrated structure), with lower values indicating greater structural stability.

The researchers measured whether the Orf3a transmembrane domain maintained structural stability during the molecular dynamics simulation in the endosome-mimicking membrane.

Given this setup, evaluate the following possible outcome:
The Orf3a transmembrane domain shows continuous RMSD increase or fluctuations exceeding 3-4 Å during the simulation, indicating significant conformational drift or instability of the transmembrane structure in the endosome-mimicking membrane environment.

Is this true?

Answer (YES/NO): NO